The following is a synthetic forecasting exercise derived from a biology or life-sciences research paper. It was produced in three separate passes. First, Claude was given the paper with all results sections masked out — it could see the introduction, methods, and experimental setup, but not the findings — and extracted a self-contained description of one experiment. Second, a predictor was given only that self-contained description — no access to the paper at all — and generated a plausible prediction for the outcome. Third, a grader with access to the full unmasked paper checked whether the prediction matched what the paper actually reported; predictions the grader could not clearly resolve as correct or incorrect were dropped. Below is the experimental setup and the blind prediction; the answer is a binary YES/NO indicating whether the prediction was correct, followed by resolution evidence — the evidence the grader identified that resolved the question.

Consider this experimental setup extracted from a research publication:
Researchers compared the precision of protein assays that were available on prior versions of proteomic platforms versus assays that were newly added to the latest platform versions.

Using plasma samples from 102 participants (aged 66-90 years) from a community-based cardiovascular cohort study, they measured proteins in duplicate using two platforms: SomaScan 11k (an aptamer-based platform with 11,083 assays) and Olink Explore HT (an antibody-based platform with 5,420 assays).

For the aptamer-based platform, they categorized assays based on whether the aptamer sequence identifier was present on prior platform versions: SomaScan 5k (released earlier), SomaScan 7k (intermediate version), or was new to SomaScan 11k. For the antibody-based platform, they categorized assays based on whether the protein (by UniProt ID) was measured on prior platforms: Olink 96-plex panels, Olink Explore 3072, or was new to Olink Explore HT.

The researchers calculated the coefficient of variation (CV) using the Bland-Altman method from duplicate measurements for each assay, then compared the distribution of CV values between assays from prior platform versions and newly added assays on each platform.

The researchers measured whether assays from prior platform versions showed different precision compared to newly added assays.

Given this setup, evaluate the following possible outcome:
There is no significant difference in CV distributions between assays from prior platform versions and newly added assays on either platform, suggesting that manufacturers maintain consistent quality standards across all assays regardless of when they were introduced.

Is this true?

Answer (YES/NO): NO